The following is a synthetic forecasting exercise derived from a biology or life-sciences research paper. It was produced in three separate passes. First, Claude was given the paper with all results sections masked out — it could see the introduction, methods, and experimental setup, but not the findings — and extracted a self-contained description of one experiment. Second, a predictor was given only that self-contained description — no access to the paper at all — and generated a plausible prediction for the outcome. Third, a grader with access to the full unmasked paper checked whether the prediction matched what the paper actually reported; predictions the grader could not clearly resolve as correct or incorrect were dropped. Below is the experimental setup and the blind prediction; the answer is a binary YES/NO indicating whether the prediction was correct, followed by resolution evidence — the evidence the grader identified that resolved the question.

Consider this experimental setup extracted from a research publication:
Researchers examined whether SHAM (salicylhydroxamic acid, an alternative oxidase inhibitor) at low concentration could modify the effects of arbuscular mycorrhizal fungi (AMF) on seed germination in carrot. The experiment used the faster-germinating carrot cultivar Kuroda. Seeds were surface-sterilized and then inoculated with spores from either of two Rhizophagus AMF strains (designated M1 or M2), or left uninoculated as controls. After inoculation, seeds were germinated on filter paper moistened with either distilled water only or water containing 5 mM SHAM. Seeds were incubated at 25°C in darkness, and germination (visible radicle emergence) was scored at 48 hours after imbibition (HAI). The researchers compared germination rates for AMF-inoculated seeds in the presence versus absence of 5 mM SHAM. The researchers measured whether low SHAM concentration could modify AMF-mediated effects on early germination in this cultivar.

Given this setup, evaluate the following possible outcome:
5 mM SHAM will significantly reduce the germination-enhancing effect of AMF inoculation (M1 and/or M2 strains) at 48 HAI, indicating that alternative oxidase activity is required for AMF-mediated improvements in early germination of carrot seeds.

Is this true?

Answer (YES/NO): NO